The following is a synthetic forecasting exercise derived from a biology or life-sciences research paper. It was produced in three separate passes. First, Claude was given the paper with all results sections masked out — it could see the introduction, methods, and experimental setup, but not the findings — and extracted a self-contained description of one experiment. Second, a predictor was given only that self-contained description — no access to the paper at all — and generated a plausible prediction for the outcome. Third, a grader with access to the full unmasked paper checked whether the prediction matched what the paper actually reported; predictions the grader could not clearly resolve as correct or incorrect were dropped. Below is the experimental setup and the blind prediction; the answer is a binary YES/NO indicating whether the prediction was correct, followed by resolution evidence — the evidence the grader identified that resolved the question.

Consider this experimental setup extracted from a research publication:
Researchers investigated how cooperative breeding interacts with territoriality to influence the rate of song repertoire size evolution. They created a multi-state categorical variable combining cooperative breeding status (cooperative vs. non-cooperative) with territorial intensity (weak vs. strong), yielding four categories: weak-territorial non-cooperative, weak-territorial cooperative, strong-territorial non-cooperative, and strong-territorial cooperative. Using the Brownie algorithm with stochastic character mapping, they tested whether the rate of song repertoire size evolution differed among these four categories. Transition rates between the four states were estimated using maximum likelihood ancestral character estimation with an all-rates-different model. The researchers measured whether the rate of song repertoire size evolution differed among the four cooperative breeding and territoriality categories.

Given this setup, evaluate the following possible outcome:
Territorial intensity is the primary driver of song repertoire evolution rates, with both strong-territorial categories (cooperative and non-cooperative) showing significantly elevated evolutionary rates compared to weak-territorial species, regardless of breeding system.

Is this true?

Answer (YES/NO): NO